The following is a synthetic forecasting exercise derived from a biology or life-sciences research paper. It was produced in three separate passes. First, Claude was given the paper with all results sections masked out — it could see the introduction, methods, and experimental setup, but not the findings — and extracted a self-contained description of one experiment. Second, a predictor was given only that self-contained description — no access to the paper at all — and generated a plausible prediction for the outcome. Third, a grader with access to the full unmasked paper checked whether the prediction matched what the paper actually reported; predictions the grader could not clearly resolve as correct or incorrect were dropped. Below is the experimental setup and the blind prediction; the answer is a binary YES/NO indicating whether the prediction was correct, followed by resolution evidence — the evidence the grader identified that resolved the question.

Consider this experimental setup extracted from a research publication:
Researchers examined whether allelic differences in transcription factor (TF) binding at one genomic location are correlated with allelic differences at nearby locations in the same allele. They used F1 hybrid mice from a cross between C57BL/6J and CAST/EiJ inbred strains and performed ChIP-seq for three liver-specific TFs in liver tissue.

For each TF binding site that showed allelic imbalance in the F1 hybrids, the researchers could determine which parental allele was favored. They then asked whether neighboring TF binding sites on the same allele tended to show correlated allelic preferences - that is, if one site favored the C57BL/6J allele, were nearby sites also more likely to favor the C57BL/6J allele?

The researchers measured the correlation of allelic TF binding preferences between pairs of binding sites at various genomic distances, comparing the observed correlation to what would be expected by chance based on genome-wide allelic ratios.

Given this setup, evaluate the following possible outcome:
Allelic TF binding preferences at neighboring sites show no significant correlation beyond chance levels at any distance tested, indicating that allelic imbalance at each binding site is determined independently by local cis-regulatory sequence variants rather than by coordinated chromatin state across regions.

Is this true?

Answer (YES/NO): NO